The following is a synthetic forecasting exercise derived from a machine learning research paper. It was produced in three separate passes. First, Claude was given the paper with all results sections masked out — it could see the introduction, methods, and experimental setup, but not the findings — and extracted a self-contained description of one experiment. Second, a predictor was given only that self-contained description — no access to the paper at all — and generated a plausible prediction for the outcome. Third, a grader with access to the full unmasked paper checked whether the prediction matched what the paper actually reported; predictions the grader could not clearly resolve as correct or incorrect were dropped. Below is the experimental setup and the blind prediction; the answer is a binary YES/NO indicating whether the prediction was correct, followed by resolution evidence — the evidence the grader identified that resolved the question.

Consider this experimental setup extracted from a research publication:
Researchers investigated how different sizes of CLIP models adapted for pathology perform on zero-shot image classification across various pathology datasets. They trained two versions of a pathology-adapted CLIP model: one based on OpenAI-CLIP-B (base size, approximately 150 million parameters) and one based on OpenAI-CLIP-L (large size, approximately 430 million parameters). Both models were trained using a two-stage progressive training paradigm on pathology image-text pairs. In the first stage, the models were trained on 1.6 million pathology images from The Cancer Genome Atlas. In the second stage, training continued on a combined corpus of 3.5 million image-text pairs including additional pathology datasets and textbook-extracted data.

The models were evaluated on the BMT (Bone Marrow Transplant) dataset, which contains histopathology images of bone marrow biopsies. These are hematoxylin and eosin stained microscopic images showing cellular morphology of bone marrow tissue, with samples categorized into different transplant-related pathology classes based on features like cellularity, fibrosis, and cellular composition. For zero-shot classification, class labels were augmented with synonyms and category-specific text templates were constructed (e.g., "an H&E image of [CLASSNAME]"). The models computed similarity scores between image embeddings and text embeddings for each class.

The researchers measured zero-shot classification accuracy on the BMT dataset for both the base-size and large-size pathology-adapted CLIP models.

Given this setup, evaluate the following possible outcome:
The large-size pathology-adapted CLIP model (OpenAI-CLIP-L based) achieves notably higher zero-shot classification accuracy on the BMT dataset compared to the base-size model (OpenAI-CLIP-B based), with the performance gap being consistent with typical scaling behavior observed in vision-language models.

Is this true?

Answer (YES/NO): NO